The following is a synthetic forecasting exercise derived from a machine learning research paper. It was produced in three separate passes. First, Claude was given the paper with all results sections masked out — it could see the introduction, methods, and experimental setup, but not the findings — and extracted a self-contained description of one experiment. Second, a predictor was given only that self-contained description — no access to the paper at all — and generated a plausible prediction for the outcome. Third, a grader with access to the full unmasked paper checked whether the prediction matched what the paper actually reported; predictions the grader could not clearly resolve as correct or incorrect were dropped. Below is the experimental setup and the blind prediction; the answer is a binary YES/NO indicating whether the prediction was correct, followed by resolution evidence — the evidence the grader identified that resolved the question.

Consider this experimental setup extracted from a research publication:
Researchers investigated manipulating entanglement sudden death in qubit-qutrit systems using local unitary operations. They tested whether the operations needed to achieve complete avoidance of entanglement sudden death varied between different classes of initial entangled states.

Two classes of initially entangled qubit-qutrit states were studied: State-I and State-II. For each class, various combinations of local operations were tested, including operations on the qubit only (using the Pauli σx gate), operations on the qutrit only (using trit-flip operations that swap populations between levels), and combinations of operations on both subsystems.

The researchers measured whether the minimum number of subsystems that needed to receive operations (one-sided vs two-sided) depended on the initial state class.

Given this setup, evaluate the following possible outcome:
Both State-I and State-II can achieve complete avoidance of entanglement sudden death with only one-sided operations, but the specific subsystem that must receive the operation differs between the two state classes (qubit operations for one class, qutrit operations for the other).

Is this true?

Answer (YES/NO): NO